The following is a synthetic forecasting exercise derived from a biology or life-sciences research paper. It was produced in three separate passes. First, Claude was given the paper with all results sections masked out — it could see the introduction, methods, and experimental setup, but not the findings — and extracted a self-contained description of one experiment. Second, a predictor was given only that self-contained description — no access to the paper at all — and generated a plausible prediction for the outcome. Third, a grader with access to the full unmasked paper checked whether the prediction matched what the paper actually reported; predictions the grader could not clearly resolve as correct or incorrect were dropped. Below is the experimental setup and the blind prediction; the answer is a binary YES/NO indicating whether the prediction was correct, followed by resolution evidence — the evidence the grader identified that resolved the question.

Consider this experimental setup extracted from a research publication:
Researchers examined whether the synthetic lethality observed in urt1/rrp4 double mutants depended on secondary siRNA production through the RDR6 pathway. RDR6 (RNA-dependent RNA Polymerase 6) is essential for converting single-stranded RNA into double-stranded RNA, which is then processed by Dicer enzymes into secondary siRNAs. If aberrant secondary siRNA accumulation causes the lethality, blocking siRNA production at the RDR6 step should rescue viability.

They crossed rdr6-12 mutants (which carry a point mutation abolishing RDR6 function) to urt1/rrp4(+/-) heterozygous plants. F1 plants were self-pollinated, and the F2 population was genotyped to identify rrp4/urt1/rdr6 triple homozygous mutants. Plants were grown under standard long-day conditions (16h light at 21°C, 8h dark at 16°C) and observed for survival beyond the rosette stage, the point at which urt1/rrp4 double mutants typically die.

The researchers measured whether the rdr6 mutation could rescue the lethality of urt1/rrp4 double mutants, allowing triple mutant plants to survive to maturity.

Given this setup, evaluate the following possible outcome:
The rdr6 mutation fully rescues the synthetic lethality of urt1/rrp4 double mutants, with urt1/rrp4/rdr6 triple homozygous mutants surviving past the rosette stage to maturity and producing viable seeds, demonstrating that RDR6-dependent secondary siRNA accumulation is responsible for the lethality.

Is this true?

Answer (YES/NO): NO